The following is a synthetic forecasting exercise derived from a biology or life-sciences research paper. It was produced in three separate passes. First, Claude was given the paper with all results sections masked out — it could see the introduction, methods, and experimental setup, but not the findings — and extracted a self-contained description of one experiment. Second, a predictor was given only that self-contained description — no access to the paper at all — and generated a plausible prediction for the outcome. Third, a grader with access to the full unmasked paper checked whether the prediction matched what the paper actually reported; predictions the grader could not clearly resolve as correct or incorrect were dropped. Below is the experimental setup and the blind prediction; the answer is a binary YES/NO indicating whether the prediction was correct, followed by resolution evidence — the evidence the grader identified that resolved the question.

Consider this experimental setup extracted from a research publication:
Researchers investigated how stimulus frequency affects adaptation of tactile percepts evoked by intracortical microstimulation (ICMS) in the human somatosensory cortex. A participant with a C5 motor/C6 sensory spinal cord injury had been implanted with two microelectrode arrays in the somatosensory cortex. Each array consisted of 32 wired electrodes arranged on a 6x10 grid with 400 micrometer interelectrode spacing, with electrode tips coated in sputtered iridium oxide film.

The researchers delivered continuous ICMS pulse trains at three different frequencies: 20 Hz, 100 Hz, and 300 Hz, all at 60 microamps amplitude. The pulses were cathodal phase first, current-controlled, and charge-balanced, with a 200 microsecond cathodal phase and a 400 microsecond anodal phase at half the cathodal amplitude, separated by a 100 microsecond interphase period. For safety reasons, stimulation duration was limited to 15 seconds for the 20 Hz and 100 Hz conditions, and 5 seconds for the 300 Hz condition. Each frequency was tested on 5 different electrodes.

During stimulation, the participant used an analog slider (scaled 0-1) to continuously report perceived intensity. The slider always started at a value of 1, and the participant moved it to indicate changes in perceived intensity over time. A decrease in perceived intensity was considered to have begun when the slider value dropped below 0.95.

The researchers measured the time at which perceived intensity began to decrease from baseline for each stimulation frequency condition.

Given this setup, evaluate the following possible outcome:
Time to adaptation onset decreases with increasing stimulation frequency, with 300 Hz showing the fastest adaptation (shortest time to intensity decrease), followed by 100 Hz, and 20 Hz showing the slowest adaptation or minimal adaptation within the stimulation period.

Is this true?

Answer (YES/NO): YES